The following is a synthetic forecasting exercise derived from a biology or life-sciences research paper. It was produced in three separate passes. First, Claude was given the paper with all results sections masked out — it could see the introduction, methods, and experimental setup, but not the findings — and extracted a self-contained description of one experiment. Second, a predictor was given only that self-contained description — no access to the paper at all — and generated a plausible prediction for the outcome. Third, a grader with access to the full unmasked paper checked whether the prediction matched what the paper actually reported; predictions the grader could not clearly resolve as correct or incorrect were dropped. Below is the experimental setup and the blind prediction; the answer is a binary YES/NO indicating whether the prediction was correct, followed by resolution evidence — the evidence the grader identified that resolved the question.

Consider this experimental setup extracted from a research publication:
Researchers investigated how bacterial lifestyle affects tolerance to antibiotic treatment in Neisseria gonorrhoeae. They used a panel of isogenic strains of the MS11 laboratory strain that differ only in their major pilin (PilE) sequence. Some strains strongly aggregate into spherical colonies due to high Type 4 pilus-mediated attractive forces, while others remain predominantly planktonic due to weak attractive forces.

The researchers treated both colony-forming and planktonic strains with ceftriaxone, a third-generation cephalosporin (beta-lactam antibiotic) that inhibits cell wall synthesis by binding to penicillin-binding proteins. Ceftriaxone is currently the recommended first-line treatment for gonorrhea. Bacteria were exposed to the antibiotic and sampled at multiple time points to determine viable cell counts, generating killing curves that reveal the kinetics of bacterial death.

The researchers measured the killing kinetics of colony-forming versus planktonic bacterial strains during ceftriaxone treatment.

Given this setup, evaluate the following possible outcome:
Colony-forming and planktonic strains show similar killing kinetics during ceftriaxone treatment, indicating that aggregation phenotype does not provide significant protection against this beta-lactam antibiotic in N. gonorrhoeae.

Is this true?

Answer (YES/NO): NO